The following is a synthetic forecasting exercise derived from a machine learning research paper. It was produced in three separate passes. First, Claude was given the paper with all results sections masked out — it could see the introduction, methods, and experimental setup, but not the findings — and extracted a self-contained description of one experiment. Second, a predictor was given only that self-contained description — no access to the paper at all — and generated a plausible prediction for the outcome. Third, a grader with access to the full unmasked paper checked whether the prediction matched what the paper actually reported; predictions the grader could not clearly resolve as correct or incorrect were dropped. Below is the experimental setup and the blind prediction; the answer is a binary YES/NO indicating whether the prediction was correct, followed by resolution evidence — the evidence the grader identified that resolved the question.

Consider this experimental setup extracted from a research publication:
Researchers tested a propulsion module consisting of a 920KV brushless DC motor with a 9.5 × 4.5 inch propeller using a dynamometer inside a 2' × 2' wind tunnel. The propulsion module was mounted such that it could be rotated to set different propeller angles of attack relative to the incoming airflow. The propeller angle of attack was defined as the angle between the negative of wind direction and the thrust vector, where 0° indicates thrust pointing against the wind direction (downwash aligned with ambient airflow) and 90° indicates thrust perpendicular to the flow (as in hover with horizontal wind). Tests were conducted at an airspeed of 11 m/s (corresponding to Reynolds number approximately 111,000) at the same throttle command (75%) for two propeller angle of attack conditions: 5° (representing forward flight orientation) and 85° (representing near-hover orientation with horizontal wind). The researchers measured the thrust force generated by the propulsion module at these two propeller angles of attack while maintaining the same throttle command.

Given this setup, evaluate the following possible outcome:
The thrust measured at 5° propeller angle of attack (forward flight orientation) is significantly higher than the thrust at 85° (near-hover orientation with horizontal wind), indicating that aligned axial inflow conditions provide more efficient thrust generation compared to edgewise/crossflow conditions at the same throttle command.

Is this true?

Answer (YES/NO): NO